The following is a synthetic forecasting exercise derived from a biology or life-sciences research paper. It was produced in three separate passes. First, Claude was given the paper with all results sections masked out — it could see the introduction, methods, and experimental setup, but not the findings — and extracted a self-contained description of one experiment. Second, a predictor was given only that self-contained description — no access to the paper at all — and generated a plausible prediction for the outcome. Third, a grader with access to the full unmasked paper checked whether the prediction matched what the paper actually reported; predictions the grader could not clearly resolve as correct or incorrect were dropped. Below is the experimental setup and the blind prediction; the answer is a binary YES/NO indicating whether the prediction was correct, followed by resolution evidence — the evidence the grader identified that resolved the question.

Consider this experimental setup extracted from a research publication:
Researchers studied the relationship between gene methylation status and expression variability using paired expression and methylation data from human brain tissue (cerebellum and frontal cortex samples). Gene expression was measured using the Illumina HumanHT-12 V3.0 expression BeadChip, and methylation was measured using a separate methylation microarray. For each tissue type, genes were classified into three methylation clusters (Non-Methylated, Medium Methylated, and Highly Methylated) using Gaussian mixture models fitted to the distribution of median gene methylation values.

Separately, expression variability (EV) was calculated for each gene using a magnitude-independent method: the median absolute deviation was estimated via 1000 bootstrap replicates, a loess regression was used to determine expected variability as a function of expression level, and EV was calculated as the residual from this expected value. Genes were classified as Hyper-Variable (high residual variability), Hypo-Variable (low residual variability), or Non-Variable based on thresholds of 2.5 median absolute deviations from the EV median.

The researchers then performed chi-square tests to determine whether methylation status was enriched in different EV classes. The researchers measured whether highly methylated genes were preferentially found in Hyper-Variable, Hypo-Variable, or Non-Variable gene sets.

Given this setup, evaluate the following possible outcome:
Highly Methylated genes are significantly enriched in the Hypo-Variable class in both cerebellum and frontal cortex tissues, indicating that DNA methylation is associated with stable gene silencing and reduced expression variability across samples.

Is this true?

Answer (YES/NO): NO